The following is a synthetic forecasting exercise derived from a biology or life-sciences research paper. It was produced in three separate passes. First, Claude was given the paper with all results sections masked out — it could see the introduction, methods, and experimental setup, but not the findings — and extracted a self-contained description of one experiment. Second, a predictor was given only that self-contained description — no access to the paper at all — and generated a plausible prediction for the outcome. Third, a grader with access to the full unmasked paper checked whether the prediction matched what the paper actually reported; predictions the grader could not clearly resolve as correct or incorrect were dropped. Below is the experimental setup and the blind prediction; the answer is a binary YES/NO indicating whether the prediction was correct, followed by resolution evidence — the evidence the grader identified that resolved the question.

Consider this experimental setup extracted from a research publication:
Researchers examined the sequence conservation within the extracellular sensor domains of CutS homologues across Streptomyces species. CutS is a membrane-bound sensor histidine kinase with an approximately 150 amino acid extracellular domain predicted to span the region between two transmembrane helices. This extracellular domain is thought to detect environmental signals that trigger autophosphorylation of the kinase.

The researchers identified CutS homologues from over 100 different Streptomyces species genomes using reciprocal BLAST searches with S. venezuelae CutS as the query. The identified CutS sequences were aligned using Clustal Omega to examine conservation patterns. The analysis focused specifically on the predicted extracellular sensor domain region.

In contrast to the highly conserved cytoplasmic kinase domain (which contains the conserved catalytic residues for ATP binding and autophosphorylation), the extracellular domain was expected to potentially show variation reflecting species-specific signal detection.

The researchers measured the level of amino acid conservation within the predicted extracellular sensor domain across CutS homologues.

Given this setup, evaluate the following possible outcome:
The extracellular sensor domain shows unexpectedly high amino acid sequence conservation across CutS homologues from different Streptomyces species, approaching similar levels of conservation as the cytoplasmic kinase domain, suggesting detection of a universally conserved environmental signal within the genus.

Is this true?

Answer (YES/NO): NO